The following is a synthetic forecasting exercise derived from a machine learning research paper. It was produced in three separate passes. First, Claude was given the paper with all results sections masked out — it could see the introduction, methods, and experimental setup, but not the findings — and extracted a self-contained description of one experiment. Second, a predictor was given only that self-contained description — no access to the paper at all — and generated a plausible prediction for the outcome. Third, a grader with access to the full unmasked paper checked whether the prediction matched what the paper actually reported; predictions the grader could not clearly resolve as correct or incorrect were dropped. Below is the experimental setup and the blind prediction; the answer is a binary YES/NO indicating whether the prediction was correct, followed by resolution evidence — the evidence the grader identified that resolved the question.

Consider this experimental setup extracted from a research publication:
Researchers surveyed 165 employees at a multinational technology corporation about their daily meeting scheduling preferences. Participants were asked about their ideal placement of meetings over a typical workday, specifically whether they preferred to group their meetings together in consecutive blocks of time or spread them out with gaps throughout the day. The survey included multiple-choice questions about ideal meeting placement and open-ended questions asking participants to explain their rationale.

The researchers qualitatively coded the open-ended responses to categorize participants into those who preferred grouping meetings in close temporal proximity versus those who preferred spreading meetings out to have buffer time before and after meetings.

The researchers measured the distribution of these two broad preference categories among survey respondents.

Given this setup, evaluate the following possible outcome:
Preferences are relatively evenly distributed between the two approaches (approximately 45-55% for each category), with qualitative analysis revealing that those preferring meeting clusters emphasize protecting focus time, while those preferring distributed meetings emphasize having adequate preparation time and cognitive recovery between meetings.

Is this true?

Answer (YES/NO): NO